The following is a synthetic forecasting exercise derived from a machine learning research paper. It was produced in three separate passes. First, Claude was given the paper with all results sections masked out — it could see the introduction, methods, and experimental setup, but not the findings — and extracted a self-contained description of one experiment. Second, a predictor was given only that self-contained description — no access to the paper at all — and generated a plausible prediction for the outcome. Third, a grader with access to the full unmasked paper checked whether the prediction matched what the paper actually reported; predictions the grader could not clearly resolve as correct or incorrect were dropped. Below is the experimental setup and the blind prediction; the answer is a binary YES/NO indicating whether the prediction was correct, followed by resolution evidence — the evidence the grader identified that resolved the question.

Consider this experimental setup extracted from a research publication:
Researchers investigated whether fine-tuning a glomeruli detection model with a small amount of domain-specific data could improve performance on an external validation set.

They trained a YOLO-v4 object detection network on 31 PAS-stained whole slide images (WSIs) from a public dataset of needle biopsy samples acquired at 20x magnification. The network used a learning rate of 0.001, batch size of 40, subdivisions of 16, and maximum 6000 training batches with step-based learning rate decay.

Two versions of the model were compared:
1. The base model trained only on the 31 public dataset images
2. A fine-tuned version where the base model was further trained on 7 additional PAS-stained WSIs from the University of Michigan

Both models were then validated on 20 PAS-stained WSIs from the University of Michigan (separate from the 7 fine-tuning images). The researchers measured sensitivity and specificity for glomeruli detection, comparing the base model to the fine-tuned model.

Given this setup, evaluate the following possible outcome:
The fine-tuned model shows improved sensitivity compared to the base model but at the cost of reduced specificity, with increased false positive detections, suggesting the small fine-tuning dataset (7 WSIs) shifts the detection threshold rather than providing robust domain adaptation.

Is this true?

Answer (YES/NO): YES